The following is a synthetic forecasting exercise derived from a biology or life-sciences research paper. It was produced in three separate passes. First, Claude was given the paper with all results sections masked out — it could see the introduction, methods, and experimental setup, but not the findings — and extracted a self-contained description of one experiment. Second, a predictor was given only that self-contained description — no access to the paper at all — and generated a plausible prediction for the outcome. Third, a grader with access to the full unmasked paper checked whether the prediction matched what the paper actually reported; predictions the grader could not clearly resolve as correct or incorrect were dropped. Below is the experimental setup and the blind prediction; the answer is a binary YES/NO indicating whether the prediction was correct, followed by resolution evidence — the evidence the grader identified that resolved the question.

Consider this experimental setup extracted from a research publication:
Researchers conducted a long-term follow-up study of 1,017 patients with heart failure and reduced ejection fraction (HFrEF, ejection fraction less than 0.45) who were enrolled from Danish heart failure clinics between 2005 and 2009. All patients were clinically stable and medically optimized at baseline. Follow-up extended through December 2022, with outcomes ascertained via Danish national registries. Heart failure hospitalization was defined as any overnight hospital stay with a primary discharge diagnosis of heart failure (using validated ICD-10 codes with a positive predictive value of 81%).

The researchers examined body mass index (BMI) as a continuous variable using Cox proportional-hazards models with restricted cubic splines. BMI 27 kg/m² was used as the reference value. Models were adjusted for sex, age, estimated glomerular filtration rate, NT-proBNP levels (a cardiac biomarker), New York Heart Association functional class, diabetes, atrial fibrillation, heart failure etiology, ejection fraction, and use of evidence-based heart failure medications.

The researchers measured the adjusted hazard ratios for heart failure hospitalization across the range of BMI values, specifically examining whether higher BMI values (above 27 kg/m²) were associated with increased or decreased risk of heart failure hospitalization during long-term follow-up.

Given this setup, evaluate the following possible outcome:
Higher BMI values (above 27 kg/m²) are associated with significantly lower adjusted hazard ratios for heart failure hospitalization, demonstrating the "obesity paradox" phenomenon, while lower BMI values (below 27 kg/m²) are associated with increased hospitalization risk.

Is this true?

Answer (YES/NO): NO